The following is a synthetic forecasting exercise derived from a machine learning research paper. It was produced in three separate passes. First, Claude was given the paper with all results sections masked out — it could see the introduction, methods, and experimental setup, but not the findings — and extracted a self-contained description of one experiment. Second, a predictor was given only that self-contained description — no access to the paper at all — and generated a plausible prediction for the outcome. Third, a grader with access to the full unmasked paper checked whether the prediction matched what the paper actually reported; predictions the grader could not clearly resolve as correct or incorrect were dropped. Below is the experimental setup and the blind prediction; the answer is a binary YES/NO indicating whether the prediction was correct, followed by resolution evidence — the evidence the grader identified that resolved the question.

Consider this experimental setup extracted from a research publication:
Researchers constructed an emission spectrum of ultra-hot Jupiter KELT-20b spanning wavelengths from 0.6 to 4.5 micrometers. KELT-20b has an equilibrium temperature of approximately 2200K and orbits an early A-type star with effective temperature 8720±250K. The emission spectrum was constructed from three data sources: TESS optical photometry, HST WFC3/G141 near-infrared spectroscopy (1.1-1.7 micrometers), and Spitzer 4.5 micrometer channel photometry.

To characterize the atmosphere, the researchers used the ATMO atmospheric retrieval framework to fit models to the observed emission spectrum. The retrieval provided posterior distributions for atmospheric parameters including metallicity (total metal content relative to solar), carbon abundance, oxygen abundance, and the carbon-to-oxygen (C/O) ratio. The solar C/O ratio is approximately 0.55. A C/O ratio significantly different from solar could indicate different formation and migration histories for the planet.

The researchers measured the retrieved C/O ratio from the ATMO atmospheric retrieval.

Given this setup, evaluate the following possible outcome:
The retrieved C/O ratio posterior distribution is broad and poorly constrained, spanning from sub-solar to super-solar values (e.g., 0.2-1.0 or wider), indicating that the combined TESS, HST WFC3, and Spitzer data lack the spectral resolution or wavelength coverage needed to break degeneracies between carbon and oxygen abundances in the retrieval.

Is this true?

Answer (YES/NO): NO